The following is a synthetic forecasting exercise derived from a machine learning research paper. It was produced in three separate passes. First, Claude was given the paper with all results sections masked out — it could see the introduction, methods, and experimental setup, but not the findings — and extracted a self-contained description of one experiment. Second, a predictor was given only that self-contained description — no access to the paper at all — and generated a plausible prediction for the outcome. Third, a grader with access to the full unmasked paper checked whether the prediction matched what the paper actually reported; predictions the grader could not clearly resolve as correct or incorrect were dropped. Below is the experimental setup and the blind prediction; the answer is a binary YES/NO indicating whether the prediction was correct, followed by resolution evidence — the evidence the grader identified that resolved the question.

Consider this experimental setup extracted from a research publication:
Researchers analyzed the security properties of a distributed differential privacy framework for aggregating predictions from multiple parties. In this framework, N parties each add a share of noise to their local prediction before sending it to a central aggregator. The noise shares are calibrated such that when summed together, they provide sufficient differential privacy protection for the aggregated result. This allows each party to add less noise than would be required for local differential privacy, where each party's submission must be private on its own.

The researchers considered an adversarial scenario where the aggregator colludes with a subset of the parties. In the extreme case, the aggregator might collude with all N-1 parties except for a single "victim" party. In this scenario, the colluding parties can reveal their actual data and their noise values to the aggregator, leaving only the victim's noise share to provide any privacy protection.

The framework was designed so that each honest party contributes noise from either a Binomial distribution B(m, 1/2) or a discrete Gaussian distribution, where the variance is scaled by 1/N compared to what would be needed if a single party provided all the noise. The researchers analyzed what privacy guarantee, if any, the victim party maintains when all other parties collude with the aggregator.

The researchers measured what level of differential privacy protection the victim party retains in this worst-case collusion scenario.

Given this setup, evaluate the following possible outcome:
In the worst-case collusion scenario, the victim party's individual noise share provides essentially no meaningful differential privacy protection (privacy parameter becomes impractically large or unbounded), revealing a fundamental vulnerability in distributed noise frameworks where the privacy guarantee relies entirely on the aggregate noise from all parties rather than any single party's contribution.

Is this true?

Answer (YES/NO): NO